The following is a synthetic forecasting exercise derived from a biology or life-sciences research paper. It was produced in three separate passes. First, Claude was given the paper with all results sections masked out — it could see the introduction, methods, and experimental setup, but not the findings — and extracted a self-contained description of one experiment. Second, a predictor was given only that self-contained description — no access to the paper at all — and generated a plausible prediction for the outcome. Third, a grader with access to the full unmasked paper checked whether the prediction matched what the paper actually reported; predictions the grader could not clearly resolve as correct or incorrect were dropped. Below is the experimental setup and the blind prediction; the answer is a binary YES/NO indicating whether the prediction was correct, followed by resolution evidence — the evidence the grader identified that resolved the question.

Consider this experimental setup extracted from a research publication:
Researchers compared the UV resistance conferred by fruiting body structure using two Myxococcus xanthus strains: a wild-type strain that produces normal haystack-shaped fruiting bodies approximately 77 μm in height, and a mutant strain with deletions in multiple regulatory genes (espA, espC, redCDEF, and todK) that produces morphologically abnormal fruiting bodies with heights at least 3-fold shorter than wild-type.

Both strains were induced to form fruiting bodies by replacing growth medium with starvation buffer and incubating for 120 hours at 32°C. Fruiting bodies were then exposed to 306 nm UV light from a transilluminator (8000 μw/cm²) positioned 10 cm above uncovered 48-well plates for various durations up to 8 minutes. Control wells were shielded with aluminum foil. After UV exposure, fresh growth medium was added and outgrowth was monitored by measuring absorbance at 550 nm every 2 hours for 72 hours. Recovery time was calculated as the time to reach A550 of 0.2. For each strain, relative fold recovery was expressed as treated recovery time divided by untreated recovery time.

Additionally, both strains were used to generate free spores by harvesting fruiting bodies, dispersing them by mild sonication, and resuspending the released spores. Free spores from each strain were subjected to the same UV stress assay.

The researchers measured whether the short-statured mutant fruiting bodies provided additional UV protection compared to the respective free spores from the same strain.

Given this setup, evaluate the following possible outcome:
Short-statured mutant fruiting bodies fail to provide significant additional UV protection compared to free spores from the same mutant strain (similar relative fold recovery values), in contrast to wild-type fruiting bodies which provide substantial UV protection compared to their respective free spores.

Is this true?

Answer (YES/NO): YES